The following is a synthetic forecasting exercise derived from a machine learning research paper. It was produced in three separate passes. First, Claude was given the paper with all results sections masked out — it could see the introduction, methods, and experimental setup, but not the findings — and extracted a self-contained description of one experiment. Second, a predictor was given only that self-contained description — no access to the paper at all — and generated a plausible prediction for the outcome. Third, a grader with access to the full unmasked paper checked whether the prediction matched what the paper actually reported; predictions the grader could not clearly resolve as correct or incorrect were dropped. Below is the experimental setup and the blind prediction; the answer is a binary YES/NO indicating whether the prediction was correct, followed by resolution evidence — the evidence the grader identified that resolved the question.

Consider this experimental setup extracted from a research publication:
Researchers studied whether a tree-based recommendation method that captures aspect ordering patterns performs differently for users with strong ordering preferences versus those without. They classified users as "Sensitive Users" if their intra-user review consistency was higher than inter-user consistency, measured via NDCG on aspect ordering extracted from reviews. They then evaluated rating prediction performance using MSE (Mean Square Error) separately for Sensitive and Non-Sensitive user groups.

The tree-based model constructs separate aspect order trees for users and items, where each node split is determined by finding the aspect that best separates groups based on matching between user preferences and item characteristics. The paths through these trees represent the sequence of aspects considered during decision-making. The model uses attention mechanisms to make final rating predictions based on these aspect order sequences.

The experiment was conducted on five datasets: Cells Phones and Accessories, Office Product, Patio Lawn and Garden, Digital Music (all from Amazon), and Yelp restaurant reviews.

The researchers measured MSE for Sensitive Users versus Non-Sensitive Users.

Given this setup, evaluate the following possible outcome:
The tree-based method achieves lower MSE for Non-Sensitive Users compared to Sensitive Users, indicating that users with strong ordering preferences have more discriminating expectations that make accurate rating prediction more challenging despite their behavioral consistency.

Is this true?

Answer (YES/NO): NO